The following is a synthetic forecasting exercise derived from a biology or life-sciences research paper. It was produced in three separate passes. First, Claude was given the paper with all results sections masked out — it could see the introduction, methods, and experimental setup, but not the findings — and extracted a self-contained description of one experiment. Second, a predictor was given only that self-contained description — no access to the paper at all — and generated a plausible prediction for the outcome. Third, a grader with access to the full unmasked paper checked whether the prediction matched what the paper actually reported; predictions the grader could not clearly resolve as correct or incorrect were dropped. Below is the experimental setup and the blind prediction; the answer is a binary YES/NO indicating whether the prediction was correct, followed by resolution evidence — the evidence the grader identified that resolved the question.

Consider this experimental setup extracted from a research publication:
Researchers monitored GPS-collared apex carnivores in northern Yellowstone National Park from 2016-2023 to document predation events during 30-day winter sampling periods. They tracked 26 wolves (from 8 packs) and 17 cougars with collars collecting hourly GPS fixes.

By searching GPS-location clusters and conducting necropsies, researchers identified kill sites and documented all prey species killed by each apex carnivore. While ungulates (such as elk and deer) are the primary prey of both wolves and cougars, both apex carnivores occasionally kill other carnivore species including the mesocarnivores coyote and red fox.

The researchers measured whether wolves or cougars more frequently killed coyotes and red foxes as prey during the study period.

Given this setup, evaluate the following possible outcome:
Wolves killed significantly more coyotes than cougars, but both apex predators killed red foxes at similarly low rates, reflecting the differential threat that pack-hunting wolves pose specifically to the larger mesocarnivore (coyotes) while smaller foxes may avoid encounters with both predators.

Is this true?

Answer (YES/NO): NO